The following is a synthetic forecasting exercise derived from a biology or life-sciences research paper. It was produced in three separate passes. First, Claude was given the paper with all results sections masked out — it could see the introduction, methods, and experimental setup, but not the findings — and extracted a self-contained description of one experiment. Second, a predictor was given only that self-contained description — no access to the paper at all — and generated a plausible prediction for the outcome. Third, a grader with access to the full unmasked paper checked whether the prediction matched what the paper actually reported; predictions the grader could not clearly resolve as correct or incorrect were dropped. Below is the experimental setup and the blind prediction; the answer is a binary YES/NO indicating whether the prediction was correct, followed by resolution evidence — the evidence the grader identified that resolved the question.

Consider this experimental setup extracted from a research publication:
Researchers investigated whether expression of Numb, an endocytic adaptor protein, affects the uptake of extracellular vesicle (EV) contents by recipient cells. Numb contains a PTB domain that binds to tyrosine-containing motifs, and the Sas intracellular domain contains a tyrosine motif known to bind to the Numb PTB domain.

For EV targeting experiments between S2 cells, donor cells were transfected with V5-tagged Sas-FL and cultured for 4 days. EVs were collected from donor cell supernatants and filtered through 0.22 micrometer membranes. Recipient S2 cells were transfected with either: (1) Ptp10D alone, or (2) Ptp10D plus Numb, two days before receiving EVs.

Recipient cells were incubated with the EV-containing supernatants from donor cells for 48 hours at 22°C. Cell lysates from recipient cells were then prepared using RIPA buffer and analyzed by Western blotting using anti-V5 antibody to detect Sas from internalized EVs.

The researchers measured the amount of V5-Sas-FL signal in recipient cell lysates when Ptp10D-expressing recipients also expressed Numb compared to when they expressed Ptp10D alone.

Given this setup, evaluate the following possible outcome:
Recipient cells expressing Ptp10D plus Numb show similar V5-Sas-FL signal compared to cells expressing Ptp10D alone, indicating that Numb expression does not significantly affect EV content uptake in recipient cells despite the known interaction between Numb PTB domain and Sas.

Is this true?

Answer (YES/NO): NO